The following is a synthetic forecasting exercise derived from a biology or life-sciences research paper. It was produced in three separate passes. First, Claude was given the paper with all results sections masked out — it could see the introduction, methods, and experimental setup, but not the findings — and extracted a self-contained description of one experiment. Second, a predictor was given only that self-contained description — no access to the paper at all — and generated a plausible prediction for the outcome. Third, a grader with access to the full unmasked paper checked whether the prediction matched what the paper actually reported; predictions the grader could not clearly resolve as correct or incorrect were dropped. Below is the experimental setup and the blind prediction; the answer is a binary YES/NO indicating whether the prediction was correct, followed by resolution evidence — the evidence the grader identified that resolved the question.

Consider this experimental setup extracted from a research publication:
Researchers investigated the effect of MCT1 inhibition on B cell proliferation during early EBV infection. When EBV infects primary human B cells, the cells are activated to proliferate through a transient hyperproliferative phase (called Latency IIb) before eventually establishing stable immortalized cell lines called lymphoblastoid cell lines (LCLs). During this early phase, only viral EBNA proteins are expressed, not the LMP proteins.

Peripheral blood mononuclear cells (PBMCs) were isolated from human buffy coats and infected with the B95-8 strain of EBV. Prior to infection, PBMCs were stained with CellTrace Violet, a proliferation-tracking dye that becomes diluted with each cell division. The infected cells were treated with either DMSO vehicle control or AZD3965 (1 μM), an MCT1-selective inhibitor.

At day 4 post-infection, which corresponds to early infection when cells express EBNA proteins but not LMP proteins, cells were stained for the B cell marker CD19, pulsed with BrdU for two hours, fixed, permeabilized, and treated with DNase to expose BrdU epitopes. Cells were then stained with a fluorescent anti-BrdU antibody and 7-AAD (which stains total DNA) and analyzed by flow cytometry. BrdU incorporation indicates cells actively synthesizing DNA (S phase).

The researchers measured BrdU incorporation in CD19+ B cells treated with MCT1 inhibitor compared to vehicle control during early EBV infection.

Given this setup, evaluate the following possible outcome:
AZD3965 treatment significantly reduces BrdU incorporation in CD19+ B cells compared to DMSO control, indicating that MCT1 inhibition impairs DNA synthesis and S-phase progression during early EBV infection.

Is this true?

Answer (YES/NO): YES